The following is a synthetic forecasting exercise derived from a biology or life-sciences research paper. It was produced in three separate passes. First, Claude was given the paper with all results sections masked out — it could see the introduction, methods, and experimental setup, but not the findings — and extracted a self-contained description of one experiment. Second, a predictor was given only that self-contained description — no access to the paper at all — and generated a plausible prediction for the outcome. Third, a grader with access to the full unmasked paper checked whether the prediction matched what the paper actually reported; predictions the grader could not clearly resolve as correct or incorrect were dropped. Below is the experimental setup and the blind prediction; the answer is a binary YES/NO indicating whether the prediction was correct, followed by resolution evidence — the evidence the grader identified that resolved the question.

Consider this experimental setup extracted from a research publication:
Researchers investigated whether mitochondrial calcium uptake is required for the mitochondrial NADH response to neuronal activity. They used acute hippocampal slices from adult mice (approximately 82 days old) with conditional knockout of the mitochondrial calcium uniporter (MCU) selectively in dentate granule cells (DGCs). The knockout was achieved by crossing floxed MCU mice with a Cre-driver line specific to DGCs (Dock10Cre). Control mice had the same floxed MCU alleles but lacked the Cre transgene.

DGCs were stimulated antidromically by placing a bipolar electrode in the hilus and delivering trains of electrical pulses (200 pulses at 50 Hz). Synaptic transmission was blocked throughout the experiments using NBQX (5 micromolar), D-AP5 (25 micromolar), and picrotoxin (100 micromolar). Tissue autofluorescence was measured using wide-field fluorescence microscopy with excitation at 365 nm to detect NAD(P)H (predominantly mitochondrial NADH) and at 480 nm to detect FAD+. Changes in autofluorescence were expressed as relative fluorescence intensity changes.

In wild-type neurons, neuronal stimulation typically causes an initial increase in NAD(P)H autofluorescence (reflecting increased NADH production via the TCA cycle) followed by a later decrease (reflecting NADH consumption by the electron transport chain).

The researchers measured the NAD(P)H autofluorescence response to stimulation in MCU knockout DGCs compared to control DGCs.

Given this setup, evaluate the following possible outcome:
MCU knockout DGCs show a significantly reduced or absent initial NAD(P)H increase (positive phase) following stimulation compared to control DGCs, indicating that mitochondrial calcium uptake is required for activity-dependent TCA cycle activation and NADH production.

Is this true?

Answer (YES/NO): YES